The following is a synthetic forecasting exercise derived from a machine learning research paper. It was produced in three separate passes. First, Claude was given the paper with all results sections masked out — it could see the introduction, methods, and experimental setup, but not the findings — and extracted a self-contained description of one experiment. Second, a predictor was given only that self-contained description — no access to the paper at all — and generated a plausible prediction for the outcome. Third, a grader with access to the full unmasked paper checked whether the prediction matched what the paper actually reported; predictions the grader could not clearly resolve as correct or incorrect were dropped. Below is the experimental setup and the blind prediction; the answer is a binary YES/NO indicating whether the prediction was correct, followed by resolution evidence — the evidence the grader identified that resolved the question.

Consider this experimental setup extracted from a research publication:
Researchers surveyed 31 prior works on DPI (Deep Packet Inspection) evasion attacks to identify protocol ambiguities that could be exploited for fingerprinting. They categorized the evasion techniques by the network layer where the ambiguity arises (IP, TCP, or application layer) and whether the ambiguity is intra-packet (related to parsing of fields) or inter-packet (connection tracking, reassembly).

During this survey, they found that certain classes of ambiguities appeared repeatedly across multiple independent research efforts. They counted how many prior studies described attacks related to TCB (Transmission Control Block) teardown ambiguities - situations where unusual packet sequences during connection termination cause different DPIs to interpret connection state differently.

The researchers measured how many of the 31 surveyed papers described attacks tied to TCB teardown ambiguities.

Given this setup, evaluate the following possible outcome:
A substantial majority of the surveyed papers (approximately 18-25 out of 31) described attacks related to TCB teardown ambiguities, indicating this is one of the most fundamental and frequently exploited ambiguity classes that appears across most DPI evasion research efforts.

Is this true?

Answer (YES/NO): NO